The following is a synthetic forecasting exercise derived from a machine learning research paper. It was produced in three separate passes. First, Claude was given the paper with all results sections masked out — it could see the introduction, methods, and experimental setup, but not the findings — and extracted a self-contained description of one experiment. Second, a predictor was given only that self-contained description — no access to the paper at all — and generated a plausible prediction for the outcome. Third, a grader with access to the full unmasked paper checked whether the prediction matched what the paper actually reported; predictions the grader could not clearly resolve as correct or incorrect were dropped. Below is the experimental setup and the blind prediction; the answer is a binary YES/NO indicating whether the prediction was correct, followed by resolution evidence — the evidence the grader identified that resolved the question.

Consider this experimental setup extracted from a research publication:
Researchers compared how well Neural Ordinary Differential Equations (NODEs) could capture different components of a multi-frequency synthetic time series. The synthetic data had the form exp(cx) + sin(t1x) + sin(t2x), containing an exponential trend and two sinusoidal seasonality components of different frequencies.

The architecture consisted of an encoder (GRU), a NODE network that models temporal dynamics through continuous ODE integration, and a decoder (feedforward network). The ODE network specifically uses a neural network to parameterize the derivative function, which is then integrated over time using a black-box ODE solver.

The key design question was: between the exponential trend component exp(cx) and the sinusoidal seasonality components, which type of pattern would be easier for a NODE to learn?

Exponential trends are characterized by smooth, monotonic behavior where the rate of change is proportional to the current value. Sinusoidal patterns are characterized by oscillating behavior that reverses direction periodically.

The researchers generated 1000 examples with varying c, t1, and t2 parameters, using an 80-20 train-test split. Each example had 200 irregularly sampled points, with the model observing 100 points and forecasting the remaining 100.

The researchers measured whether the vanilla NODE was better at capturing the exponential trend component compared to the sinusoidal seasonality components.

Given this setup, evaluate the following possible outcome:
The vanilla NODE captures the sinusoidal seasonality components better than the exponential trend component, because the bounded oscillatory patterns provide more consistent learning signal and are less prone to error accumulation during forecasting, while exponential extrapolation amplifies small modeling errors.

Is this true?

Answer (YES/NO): NO